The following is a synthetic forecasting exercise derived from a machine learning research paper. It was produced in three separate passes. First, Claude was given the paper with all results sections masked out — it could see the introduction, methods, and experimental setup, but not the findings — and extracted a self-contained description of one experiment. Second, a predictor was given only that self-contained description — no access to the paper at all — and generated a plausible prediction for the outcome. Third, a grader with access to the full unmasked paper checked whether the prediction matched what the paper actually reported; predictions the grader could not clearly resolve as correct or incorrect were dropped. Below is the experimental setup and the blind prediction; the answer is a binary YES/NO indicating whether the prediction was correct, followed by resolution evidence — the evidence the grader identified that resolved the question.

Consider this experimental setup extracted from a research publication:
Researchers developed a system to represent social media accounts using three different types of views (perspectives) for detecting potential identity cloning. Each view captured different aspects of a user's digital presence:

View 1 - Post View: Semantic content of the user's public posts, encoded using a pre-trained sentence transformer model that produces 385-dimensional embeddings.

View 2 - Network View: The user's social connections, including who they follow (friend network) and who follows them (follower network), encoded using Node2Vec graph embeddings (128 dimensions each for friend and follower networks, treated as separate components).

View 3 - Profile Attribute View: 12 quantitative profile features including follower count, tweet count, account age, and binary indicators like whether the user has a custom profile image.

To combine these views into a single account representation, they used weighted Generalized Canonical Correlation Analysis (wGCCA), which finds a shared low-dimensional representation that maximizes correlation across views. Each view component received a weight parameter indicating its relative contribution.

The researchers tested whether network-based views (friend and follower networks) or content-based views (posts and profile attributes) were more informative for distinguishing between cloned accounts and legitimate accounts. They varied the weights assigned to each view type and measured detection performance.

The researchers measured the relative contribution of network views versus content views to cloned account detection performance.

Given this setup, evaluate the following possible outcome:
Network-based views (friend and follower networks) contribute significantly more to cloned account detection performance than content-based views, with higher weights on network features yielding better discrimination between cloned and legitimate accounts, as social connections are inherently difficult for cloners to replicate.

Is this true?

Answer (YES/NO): YES